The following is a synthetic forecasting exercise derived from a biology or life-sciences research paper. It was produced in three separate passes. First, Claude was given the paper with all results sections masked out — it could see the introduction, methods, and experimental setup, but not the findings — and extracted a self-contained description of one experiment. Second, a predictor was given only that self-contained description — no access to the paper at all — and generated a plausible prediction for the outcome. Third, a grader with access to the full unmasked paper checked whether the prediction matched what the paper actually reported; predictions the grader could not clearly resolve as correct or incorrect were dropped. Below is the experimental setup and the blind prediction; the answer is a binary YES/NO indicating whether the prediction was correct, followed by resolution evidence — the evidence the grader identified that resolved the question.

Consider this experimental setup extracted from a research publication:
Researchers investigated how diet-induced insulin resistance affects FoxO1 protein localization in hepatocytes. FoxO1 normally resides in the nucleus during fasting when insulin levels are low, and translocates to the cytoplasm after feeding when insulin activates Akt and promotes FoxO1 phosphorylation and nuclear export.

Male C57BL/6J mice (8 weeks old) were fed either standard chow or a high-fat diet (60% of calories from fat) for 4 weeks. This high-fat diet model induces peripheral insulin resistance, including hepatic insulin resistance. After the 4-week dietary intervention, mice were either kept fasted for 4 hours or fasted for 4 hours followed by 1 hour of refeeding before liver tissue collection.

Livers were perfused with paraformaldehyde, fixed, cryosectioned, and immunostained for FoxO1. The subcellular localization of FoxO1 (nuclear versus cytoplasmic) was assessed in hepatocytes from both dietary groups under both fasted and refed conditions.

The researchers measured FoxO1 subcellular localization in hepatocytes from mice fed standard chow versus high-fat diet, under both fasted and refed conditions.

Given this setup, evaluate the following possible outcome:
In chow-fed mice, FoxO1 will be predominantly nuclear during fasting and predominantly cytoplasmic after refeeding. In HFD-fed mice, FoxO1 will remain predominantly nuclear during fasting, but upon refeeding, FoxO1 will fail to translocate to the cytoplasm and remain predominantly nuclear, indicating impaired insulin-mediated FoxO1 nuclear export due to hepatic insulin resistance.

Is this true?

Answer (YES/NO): YES